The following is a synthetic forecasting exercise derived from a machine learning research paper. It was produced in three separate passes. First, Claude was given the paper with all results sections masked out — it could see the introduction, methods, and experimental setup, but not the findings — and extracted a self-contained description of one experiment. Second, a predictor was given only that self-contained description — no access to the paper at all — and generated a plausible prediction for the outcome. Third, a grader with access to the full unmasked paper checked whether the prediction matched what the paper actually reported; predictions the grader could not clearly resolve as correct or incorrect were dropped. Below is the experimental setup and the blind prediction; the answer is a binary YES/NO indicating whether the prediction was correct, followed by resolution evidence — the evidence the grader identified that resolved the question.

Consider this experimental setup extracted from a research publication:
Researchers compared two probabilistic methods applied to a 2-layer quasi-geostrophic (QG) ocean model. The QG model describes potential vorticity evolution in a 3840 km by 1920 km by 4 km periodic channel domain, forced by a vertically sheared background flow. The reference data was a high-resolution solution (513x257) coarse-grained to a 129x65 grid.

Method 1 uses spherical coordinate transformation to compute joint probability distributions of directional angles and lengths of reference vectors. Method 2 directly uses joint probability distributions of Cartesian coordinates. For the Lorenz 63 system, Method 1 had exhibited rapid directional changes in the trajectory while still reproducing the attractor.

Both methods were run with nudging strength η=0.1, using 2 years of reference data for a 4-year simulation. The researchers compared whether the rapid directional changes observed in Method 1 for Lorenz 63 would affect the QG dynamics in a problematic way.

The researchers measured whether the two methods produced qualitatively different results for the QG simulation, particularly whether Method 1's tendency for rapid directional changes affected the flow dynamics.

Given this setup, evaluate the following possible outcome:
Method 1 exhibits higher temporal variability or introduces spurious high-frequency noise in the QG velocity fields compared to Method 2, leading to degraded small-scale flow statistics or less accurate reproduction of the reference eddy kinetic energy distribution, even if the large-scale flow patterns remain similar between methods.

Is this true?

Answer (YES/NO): NO